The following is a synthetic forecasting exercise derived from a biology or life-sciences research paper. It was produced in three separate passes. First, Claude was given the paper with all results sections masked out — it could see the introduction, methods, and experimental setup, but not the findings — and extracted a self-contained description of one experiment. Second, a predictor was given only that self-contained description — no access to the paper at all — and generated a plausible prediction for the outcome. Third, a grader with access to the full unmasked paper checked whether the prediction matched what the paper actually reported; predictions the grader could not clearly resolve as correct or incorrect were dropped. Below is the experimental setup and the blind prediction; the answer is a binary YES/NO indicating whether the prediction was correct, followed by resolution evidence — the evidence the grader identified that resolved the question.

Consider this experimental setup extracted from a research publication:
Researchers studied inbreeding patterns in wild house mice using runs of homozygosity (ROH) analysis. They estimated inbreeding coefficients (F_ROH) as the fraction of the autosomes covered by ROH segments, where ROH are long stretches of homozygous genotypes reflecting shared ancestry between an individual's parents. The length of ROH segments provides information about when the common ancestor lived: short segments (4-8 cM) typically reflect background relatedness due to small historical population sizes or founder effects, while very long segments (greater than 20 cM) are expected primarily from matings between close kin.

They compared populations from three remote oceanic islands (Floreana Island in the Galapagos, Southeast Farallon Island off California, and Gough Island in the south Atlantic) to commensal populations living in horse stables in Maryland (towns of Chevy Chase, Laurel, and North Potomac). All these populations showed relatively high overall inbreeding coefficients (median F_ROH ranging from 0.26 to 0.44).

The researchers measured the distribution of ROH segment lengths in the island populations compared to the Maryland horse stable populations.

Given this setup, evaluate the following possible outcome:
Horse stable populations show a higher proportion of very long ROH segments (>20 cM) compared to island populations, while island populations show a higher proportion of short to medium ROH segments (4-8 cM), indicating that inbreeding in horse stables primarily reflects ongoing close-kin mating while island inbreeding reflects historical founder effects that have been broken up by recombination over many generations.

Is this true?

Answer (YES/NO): YES